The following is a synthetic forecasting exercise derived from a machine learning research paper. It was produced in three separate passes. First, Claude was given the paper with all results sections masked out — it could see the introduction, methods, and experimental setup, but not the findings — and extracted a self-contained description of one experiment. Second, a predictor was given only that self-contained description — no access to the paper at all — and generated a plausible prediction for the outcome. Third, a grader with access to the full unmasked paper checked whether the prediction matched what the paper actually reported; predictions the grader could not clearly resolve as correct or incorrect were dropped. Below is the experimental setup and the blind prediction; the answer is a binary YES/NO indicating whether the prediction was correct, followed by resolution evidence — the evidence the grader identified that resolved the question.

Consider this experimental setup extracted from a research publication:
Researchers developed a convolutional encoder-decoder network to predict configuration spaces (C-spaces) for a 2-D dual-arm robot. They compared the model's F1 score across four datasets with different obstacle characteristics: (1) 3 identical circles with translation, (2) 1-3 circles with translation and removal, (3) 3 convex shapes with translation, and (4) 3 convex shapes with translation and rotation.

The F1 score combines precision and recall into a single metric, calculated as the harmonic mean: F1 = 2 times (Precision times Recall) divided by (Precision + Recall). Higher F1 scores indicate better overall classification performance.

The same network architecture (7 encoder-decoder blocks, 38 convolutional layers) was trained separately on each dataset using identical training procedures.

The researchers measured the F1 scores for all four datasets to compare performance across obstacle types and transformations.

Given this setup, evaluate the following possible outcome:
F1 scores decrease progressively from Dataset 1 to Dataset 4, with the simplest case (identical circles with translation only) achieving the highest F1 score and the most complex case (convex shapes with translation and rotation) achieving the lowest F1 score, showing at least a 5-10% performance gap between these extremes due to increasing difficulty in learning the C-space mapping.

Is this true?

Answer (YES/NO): NO